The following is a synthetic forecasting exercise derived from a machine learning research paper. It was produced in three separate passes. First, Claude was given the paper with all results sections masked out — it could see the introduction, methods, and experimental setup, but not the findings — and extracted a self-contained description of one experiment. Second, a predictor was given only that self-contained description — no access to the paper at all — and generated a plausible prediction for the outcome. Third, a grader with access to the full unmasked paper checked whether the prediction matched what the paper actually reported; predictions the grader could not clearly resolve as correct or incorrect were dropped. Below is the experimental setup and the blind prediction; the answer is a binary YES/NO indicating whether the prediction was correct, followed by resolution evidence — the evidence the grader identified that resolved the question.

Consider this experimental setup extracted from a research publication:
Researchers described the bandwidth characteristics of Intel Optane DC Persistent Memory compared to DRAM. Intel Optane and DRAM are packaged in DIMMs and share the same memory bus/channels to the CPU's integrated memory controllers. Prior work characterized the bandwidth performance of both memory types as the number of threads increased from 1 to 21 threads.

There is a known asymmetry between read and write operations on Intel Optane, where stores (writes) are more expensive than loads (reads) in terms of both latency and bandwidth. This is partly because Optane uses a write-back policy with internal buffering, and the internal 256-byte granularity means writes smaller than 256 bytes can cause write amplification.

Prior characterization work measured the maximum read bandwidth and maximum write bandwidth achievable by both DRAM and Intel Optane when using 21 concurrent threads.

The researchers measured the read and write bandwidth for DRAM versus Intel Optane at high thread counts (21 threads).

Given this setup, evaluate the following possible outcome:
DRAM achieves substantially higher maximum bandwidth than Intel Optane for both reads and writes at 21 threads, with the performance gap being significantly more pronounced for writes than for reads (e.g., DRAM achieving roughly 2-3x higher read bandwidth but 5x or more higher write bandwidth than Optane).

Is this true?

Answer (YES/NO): YES